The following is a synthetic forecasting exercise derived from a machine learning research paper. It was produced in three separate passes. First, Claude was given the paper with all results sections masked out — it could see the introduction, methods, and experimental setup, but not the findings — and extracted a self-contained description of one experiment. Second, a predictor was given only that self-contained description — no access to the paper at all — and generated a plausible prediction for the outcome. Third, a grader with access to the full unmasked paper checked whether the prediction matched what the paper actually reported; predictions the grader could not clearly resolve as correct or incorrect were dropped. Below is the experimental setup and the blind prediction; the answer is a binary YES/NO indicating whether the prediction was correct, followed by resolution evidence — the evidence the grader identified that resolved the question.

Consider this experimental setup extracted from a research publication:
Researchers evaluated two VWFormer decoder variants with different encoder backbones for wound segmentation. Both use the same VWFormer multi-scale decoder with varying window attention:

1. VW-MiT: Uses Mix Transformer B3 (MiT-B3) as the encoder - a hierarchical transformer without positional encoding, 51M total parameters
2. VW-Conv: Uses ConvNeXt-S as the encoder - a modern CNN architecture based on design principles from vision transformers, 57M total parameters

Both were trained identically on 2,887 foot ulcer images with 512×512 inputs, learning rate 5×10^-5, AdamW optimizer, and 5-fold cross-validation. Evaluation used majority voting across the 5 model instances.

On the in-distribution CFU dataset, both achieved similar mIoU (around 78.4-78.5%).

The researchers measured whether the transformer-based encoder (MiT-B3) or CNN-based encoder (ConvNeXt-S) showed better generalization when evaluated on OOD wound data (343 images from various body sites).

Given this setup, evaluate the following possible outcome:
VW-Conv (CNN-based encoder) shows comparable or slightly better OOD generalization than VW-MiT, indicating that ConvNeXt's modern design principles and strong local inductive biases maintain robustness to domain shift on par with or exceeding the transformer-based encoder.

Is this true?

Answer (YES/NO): NO